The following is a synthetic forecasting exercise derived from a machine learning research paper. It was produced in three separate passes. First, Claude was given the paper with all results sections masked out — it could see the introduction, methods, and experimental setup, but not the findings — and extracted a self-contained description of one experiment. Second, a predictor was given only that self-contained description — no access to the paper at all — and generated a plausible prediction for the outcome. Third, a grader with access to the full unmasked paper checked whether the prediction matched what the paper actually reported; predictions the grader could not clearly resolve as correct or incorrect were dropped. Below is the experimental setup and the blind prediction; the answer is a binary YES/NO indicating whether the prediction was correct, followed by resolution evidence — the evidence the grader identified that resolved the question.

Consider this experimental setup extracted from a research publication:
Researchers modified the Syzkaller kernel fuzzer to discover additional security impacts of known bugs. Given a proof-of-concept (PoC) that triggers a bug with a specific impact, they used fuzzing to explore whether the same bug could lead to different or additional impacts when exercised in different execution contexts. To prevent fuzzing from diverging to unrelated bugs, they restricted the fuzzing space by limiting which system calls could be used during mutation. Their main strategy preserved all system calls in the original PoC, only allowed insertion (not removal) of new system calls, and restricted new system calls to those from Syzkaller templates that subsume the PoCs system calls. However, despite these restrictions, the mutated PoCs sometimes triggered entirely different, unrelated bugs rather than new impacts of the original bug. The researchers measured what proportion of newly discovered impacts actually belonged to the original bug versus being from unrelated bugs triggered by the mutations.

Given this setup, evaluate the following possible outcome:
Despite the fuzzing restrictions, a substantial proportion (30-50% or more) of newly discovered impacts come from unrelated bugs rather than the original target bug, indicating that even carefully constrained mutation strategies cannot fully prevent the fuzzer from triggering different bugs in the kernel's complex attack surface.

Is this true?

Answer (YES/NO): YES